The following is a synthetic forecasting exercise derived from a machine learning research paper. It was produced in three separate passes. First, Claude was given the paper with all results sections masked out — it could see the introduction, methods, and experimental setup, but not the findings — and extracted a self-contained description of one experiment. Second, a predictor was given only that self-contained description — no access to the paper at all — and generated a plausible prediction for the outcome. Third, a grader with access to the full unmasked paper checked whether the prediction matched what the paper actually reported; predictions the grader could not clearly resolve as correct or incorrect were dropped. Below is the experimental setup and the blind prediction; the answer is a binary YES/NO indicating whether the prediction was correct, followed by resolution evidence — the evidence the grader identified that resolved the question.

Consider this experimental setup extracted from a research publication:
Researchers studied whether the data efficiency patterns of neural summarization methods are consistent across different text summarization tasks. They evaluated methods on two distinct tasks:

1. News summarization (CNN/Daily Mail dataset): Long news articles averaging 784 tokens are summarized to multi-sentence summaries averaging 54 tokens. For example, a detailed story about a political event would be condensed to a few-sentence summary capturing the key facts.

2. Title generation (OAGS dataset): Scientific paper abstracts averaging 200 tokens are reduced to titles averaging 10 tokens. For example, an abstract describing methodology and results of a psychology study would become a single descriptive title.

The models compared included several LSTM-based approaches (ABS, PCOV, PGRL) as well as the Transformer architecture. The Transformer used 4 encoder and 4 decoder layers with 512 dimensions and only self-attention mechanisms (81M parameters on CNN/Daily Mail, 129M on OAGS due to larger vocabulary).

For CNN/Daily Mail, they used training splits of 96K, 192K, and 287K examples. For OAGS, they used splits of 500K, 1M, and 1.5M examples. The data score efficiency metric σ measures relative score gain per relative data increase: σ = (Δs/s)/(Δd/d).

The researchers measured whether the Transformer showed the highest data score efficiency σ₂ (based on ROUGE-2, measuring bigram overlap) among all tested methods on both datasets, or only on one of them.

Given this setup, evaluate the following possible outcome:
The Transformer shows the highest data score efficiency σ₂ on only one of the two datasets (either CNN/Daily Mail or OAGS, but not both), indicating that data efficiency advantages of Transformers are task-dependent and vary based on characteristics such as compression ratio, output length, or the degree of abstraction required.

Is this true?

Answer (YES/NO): NO